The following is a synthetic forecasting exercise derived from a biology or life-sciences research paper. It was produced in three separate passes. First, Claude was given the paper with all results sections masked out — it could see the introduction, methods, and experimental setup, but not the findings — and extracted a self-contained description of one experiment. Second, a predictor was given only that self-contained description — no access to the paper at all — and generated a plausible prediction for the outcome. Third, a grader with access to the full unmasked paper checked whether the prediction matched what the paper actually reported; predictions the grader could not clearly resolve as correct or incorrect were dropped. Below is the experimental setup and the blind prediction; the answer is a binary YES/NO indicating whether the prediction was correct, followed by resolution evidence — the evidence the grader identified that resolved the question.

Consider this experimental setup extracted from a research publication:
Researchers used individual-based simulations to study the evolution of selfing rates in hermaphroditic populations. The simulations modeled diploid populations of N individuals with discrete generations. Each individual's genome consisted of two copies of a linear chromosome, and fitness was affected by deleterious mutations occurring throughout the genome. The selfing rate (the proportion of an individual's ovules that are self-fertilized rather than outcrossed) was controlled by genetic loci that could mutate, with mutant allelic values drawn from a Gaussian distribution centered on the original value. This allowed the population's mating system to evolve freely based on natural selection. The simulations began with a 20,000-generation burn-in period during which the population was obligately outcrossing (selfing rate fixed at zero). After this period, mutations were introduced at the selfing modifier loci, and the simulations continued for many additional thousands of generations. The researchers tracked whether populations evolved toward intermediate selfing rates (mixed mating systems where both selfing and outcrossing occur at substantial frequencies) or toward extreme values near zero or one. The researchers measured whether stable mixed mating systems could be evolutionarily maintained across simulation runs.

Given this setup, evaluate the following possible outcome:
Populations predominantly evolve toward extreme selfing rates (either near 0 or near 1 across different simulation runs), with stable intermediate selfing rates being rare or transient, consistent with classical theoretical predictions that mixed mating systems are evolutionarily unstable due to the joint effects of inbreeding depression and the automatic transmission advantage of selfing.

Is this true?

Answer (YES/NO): YES